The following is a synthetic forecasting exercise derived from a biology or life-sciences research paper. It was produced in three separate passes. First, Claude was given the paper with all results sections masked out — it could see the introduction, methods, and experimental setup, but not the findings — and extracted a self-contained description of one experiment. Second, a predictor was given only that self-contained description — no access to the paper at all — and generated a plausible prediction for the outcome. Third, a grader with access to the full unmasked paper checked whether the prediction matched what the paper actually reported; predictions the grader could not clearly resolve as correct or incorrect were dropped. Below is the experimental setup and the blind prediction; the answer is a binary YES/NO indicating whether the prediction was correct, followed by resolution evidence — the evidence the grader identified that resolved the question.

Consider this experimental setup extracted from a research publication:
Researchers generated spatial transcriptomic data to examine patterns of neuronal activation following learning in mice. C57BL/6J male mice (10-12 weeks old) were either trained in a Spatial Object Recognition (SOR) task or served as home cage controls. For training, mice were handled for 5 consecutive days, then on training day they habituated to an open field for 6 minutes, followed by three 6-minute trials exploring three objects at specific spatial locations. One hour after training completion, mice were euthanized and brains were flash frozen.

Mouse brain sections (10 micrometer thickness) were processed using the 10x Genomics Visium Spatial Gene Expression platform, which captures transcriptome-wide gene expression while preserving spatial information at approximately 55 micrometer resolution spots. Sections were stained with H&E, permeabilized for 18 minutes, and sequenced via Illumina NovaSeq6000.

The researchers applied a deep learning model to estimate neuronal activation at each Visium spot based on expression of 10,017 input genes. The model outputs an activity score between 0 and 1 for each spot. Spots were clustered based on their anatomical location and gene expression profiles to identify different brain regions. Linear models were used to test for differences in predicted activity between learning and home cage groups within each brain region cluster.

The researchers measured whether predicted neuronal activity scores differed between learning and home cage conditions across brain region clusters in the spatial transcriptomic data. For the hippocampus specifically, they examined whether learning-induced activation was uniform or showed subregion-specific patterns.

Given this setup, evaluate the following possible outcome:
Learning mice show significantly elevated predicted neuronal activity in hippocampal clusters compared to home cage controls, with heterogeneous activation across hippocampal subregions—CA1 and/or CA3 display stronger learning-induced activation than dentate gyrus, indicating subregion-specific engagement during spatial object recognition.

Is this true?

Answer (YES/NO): YES